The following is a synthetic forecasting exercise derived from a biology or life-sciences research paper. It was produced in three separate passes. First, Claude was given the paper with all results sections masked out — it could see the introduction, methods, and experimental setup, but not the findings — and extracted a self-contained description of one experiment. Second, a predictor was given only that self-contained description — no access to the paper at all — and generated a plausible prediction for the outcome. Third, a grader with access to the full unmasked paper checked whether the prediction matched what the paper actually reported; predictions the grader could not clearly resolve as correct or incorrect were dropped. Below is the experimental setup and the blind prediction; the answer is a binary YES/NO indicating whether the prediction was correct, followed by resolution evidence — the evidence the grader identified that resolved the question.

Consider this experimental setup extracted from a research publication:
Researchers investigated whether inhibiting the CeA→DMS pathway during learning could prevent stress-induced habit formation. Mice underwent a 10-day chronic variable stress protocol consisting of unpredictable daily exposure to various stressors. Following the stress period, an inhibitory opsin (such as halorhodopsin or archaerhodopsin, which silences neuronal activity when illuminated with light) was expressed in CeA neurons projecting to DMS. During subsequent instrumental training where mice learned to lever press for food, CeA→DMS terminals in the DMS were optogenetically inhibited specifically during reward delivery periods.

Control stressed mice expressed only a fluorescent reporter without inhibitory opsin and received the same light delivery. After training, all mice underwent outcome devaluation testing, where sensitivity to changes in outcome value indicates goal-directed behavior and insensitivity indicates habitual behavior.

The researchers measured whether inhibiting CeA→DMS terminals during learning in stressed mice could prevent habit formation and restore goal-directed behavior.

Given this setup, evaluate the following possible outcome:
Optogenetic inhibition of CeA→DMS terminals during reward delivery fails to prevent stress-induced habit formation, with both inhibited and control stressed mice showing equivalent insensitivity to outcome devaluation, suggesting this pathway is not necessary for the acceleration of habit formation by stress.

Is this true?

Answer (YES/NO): NO